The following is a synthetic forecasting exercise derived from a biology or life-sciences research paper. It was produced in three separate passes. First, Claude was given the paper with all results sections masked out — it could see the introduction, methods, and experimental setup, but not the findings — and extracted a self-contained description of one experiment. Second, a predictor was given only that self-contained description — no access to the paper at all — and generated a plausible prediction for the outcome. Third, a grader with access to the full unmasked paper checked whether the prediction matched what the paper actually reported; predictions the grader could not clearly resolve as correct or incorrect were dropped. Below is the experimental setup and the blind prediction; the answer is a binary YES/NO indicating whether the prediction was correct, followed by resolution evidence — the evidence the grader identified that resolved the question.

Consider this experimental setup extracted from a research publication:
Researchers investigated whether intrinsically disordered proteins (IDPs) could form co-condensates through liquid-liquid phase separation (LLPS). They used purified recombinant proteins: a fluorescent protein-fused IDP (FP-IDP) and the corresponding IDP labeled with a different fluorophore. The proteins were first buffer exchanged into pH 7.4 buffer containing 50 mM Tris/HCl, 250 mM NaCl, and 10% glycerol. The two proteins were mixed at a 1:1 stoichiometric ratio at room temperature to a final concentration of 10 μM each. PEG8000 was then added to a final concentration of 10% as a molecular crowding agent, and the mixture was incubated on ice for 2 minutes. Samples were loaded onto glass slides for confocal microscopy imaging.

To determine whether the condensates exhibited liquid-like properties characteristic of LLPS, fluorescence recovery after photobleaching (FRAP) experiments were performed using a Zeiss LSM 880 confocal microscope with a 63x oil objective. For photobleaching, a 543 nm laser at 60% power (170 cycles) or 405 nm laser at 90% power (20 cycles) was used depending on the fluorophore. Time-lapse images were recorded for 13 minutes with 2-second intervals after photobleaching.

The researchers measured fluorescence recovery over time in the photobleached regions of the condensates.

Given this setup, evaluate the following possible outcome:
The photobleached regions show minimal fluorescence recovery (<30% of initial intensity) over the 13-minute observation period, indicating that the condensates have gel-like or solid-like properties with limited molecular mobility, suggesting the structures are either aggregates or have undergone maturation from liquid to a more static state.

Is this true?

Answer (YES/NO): NO